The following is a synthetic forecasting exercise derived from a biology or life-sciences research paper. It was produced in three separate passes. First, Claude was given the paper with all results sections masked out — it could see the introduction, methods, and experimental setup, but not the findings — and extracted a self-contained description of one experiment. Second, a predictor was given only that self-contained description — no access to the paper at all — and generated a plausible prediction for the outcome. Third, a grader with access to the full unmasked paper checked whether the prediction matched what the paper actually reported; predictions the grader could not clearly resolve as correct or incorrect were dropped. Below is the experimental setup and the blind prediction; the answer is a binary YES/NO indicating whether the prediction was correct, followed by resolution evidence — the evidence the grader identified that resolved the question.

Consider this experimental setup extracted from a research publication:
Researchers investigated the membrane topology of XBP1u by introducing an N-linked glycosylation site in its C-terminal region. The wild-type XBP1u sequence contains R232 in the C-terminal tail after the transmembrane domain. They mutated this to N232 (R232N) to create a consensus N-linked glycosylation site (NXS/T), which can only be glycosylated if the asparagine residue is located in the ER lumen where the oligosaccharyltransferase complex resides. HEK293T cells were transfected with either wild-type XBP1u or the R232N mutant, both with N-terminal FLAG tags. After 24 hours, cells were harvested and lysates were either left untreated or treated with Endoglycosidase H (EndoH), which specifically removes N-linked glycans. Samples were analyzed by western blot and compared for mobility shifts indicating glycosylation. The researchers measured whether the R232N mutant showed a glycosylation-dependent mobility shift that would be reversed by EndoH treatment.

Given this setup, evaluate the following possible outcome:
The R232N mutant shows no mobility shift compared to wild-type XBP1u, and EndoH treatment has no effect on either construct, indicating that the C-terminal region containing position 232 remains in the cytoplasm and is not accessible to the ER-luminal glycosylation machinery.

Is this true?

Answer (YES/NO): NO